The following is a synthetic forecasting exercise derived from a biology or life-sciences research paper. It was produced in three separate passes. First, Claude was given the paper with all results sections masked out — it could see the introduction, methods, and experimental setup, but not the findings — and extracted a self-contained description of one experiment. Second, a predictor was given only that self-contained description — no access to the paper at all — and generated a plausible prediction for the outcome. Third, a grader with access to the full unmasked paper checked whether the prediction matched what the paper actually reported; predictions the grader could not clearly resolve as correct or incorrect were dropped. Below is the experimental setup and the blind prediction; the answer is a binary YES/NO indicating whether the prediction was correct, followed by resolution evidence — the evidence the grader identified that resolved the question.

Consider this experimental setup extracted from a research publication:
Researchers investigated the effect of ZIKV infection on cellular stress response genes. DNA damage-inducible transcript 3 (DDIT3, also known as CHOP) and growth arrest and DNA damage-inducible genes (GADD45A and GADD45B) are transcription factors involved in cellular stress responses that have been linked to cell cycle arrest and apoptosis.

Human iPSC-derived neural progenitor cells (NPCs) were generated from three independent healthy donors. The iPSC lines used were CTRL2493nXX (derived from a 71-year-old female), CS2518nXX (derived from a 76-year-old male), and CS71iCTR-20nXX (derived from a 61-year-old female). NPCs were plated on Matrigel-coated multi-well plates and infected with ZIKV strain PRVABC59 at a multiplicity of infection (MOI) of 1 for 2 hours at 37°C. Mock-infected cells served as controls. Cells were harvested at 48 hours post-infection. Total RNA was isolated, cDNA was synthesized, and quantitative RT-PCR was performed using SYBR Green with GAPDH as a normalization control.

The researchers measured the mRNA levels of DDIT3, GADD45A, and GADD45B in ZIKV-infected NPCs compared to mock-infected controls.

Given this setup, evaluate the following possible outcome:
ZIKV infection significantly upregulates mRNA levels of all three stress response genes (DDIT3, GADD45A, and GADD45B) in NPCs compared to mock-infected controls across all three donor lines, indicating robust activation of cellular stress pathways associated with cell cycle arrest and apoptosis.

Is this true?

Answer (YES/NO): NO